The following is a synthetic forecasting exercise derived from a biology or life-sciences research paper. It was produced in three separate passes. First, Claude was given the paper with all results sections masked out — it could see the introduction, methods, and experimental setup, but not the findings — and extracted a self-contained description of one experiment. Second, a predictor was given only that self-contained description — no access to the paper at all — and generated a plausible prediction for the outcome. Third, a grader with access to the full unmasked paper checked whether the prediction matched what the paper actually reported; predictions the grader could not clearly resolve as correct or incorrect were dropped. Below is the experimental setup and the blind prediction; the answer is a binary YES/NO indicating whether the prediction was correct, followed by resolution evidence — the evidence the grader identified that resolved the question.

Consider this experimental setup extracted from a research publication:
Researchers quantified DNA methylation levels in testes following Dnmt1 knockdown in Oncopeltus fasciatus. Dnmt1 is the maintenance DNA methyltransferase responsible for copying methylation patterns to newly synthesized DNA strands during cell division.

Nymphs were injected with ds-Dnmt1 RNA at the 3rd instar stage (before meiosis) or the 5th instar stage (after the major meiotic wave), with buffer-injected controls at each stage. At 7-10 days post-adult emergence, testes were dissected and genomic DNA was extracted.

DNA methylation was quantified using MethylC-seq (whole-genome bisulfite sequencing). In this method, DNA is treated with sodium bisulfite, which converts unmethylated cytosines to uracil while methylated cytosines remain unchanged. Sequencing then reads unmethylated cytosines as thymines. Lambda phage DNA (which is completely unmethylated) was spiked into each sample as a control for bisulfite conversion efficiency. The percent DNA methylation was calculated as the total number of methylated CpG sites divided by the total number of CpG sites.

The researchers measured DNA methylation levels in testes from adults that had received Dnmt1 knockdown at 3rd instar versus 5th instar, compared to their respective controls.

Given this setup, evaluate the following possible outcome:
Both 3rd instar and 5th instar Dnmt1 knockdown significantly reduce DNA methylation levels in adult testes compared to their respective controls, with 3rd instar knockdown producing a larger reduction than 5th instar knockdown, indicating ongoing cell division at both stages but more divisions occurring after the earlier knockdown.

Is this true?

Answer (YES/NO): YES